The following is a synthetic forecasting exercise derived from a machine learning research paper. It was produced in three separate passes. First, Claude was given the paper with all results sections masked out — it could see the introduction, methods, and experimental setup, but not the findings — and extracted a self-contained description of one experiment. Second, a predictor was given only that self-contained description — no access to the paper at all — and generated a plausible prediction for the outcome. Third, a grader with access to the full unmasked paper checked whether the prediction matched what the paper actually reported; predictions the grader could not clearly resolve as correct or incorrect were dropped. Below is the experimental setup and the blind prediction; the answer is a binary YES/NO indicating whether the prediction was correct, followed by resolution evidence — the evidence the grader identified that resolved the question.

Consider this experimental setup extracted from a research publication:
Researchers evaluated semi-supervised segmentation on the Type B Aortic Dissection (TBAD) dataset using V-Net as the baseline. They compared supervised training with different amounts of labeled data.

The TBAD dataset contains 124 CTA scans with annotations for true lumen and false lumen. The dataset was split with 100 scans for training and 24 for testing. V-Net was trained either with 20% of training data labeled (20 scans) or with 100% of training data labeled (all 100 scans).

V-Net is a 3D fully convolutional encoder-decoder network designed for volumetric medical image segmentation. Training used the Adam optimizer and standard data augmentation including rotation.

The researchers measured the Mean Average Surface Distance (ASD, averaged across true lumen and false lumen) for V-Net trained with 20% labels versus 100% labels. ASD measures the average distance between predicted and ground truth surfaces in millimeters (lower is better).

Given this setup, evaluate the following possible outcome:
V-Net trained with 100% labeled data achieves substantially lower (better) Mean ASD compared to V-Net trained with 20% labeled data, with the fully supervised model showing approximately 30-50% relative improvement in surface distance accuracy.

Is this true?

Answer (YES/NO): YES